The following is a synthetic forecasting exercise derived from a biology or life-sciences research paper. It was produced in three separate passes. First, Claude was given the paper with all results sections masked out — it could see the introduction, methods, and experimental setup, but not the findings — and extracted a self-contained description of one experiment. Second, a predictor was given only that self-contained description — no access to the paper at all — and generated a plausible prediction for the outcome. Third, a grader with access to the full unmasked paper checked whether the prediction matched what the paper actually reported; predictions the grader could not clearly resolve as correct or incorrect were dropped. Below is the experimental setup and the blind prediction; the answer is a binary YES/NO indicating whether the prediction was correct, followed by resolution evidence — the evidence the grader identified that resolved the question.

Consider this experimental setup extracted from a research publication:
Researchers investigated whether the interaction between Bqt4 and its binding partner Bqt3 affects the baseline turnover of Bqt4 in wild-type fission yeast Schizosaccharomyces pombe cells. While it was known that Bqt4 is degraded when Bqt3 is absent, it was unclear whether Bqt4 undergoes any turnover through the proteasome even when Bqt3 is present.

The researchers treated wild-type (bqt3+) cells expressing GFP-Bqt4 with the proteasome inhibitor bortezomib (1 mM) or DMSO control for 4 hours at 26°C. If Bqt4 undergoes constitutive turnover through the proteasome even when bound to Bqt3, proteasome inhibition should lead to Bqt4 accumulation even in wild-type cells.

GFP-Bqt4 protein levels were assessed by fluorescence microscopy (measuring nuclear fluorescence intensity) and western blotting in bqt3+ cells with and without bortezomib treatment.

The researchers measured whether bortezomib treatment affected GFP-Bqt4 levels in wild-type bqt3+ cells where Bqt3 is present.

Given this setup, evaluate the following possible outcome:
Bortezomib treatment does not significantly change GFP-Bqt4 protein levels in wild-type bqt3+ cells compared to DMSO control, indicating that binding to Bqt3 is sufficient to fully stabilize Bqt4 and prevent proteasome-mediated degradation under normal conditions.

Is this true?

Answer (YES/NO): NO